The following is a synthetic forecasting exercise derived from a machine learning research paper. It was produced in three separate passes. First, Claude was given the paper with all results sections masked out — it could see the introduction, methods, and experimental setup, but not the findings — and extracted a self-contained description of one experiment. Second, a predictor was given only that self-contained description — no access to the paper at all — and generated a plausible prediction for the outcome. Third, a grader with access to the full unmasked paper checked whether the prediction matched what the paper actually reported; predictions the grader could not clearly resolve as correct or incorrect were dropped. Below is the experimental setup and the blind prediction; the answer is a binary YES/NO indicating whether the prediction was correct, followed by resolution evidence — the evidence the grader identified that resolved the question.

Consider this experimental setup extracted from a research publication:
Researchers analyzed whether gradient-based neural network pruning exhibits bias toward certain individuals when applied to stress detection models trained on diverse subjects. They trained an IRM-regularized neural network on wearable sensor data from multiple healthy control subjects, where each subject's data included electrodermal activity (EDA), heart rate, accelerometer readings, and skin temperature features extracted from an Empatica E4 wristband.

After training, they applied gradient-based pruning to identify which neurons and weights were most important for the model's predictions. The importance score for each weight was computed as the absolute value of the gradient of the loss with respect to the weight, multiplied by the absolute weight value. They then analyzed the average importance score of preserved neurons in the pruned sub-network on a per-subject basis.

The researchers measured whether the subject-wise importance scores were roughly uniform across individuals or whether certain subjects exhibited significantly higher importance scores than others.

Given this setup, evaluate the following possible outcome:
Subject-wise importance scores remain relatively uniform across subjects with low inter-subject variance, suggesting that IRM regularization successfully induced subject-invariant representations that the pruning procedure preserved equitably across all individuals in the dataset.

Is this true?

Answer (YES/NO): NO